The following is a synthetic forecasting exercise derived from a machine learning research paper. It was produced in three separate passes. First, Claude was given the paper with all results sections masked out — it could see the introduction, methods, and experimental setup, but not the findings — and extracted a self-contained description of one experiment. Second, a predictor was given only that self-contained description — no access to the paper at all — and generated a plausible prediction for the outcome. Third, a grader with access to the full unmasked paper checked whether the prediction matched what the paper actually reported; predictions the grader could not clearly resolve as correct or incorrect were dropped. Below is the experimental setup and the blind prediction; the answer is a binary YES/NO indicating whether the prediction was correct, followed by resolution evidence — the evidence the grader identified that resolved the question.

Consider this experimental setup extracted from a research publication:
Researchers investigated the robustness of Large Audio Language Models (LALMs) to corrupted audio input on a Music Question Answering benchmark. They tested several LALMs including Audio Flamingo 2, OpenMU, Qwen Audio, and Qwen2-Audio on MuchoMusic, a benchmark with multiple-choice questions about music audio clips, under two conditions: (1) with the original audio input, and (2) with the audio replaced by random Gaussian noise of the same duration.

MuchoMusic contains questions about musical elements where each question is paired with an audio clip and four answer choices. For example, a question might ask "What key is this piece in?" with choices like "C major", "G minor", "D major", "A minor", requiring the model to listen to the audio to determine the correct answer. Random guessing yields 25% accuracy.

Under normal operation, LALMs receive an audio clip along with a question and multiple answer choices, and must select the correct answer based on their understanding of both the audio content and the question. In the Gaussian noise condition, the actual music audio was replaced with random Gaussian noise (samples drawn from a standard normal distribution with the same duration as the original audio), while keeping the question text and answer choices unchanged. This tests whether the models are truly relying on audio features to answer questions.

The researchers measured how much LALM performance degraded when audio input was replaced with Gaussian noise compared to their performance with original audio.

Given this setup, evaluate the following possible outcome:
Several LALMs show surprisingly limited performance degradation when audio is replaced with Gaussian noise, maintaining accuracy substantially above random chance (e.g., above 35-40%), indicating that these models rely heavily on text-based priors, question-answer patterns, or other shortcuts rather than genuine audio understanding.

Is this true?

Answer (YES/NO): YES